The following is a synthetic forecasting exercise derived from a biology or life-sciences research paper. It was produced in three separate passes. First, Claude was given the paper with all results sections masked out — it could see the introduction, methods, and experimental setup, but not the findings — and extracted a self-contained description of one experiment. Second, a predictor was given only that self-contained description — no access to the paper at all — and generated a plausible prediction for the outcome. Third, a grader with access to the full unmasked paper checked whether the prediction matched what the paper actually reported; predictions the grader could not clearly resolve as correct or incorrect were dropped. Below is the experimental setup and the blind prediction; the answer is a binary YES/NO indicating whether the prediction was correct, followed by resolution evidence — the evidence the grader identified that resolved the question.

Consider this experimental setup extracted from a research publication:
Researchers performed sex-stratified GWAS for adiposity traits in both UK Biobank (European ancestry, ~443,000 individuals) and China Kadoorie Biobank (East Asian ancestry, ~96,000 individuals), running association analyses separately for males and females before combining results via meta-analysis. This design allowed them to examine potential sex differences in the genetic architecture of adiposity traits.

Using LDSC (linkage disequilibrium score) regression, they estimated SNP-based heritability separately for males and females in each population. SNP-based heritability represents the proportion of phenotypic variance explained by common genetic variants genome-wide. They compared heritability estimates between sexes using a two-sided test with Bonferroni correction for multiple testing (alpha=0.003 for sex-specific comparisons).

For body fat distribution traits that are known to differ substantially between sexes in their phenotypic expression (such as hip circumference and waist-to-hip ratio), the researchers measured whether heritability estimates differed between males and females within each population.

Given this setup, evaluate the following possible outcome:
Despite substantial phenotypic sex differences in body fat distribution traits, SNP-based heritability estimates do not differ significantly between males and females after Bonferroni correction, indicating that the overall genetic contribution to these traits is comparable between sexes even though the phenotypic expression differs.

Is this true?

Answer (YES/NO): NO